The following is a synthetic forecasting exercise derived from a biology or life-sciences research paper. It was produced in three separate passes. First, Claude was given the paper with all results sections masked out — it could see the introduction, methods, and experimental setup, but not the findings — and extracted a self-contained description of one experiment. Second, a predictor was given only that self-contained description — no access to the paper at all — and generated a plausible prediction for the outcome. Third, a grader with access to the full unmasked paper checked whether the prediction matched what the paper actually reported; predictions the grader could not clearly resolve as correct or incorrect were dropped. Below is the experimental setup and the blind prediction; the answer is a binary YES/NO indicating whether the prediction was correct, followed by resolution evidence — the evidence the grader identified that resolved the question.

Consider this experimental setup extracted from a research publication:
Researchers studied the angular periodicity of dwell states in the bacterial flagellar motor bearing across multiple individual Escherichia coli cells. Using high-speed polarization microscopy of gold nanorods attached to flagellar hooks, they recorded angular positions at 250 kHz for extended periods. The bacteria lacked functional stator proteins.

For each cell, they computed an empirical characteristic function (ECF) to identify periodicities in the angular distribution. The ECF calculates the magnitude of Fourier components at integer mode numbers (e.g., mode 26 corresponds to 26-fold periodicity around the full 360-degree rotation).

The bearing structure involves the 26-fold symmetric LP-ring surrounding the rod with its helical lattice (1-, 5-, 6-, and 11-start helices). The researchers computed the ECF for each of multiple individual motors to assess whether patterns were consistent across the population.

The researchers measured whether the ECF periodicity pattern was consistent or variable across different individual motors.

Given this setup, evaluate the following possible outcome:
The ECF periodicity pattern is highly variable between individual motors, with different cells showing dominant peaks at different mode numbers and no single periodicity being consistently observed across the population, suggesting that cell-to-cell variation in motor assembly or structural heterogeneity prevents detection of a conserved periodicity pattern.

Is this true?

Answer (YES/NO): NO